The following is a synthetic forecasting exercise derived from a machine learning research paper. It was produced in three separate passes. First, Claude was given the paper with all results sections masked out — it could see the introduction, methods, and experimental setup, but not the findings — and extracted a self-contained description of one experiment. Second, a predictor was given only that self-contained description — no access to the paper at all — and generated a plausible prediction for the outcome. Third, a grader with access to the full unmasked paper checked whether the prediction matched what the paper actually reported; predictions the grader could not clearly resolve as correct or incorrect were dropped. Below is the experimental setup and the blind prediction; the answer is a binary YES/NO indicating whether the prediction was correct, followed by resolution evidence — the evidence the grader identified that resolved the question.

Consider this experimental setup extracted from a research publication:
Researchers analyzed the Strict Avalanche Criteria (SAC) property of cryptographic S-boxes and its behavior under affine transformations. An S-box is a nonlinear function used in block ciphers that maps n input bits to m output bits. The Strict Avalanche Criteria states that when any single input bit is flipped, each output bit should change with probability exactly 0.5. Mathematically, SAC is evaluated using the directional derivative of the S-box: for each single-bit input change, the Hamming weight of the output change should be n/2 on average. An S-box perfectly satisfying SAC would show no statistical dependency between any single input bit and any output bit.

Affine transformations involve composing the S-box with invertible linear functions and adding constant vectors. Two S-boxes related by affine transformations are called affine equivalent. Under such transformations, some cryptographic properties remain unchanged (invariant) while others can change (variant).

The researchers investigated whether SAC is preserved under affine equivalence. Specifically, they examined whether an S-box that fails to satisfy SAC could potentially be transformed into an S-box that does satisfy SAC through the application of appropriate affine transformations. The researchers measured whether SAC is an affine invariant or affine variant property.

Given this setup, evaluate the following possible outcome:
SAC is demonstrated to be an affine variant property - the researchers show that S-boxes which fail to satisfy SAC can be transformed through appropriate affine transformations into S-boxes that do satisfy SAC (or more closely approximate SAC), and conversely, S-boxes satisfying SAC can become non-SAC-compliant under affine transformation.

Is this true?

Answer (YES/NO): YES